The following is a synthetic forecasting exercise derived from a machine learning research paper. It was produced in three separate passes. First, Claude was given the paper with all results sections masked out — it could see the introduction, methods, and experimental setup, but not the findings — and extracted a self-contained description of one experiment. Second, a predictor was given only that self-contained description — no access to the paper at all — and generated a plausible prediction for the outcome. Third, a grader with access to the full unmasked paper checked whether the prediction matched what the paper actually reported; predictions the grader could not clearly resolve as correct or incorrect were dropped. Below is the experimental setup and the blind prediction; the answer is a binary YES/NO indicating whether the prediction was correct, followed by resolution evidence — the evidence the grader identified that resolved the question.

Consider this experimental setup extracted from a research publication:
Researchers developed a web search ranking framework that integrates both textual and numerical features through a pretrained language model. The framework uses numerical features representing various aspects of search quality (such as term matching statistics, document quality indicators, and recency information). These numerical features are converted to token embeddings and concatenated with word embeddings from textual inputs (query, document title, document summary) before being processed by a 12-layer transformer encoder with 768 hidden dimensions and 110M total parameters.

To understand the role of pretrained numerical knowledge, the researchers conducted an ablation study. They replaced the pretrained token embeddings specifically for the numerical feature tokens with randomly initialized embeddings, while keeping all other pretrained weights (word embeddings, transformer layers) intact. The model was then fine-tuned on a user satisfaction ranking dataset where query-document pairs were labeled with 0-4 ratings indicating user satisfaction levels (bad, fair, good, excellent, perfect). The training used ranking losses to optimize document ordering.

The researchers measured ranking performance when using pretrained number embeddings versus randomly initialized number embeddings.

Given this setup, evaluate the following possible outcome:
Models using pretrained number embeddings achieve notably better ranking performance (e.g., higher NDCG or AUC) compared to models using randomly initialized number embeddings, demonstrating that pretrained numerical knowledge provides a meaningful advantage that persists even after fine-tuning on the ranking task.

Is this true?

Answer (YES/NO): YES